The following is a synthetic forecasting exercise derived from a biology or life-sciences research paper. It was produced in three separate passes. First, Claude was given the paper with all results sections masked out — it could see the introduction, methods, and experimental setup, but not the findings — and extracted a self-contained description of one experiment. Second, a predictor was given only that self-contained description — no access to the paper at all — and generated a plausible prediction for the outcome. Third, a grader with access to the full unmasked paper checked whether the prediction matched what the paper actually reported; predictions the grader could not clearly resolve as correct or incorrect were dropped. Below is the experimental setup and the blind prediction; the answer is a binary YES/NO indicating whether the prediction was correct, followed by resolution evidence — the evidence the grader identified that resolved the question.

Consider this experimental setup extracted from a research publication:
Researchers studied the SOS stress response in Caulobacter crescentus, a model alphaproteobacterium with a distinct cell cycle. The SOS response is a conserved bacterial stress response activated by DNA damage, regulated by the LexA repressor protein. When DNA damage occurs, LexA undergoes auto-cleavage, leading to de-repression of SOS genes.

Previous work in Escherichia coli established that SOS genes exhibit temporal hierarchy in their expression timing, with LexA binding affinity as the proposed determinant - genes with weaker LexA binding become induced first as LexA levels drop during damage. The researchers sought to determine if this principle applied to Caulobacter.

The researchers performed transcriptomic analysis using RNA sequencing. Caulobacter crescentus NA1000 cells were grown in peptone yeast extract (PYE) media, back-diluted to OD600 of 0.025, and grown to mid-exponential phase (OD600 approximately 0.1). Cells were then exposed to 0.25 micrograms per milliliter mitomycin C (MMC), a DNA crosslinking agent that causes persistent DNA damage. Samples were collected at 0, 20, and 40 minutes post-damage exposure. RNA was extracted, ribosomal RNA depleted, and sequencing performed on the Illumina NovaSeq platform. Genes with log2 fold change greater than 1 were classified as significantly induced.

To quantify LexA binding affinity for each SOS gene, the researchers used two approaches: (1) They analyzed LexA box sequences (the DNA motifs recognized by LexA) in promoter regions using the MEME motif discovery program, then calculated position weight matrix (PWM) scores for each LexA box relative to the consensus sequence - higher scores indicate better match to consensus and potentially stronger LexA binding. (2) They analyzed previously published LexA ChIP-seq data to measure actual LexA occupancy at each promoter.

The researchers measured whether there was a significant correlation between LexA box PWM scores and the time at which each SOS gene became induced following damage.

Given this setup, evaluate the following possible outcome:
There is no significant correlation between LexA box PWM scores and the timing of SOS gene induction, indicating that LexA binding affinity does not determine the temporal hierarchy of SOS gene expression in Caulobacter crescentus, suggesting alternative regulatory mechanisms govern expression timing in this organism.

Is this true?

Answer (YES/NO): YES